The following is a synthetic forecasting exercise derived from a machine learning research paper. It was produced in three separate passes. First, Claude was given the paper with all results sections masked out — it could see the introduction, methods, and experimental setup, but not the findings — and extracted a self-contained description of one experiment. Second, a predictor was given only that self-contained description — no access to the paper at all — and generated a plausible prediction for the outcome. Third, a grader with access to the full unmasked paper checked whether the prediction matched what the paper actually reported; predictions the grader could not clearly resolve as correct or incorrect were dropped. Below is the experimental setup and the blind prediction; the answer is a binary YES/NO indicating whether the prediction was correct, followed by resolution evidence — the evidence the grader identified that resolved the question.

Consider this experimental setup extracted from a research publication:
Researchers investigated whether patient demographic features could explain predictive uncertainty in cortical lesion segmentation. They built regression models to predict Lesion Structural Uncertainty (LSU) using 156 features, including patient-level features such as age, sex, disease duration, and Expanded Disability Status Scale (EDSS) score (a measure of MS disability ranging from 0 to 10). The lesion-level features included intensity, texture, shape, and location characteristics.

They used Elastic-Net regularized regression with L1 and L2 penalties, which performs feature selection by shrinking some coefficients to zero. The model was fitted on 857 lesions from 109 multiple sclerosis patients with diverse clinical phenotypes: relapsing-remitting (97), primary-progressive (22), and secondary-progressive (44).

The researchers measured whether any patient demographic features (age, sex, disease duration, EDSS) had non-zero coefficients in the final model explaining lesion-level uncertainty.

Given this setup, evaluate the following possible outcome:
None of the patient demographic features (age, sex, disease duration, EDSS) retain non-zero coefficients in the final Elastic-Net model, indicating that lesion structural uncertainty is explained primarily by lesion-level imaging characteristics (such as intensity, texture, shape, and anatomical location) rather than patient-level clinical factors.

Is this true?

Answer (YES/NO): YES